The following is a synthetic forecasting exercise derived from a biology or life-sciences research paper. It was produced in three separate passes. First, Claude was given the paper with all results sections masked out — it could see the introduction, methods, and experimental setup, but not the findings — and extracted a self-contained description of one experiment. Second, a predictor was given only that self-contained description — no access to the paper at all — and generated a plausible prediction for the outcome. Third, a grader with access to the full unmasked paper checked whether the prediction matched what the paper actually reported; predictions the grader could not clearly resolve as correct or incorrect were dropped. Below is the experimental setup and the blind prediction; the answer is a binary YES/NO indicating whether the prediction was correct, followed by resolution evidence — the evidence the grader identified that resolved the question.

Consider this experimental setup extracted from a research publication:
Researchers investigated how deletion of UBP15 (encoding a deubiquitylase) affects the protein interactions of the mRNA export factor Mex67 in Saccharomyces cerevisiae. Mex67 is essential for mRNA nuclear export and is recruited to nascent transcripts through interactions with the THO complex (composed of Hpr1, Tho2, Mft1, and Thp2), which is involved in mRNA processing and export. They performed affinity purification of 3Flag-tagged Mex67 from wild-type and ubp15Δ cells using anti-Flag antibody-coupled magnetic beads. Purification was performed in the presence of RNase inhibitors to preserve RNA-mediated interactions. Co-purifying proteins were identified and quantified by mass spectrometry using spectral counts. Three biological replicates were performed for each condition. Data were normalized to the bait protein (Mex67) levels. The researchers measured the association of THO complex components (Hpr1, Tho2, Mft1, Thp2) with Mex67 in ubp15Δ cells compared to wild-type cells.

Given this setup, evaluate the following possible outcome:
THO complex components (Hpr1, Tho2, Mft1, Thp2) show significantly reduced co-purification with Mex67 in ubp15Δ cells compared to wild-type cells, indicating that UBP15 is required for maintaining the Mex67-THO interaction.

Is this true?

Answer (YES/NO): YES